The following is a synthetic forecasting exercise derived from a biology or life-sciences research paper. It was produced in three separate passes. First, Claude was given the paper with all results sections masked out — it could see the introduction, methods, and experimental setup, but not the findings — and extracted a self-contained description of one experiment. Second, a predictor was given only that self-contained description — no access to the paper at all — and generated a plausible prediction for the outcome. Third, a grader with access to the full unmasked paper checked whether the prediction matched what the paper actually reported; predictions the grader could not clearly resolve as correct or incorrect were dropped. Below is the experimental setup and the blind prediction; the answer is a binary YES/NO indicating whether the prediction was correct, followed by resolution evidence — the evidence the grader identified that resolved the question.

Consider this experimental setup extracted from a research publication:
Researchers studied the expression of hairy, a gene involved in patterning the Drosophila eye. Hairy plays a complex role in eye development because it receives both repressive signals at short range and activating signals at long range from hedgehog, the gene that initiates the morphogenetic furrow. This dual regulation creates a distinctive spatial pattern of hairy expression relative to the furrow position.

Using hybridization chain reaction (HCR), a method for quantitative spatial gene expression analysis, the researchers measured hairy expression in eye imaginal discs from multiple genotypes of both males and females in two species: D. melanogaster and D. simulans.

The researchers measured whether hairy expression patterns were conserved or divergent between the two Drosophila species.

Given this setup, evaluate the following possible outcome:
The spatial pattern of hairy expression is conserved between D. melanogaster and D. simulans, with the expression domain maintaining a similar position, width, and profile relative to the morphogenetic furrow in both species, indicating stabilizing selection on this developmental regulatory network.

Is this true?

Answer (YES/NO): NO